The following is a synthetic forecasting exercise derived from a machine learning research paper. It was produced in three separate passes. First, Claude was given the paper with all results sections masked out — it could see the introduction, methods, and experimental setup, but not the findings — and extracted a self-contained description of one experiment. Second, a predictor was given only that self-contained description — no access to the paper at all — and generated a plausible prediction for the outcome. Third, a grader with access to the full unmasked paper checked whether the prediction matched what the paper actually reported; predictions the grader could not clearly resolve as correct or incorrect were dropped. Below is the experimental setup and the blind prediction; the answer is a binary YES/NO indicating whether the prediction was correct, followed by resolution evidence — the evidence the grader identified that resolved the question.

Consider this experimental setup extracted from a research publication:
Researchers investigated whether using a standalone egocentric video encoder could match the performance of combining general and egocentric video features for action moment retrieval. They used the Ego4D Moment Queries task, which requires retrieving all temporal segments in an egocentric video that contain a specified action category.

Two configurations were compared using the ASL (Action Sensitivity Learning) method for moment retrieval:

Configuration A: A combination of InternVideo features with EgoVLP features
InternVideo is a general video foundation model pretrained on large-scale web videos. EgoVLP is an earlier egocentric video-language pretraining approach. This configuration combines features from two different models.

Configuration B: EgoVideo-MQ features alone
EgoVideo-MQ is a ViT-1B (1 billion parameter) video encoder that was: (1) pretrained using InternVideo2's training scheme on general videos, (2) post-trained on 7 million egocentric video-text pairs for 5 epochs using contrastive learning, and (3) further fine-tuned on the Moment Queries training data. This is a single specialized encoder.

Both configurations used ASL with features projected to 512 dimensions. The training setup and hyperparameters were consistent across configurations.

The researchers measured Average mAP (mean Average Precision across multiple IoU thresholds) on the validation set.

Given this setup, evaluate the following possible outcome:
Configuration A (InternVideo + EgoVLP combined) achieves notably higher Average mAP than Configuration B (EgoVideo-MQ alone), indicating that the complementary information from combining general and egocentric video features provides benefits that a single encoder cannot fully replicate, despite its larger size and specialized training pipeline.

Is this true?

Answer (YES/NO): NO